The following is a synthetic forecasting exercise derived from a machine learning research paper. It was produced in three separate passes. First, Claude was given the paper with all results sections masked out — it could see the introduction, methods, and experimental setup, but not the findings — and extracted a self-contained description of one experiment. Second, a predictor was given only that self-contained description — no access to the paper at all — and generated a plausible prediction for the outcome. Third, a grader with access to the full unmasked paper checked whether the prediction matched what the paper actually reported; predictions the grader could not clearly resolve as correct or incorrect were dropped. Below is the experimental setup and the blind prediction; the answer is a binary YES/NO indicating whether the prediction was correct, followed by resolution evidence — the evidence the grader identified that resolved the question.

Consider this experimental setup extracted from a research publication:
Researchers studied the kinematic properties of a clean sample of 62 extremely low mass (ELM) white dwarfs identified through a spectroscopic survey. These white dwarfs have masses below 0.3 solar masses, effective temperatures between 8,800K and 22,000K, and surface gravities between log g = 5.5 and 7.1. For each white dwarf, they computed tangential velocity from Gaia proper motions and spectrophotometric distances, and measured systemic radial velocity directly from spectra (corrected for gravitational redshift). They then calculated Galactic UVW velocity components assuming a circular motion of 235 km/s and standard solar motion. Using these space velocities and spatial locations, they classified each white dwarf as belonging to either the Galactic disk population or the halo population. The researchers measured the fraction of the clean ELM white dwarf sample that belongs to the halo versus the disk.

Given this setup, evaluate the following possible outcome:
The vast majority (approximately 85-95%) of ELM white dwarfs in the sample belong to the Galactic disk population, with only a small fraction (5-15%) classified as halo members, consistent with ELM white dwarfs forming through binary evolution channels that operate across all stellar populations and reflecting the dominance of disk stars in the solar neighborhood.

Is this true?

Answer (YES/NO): NO